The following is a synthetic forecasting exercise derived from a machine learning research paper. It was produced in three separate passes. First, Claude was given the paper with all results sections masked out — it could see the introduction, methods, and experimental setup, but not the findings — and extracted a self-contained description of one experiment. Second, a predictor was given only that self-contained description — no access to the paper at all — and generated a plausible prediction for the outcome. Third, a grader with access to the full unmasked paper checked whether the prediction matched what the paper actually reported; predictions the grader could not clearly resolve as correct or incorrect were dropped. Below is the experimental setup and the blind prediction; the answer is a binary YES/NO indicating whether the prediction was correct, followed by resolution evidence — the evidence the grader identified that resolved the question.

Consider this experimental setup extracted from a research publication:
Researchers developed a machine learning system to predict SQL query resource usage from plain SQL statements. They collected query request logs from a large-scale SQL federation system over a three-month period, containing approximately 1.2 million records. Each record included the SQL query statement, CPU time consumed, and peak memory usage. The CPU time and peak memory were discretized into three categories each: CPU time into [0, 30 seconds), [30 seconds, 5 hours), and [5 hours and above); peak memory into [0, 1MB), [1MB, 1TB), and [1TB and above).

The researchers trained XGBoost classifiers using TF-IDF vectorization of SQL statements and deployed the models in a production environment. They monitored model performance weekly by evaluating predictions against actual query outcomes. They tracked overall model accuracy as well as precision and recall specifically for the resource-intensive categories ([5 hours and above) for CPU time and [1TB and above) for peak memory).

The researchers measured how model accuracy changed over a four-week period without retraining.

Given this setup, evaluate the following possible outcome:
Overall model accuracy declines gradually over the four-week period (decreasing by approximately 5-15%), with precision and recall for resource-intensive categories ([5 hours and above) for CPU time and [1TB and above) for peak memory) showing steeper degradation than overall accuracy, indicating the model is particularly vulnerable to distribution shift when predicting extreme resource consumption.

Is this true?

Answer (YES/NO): NO